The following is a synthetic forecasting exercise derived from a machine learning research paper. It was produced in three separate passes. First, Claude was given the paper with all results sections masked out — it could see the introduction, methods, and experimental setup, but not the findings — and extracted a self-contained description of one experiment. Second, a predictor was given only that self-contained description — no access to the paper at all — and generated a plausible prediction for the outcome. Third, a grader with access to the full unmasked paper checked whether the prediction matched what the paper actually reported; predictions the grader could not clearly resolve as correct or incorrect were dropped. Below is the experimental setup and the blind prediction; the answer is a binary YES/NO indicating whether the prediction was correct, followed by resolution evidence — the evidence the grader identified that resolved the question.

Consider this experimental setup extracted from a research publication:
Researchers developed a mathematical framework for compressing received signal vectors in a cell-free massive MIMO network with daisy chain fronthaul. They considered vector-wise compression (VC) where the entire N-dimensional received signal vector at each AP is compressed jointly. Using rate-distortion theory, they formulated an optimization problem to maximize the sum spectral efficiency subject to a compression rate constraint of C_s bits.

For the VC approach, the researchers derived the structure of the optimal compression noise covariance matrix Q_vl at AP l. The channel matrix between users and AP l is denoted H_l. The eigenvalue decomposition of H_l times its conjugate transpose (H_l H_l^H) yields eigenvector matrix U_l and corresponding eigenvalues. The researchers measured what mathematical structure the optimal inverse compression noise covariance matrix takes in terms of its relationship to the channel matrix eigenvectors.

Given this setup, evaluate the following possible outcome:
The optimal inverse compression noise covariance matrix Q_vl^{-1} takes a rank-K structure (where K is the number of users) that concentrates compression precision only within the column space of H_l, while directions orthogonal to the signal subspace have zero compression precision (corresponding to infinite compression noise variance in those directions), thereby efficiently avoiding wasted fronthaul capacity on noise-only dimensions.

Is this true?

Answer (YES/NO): NO